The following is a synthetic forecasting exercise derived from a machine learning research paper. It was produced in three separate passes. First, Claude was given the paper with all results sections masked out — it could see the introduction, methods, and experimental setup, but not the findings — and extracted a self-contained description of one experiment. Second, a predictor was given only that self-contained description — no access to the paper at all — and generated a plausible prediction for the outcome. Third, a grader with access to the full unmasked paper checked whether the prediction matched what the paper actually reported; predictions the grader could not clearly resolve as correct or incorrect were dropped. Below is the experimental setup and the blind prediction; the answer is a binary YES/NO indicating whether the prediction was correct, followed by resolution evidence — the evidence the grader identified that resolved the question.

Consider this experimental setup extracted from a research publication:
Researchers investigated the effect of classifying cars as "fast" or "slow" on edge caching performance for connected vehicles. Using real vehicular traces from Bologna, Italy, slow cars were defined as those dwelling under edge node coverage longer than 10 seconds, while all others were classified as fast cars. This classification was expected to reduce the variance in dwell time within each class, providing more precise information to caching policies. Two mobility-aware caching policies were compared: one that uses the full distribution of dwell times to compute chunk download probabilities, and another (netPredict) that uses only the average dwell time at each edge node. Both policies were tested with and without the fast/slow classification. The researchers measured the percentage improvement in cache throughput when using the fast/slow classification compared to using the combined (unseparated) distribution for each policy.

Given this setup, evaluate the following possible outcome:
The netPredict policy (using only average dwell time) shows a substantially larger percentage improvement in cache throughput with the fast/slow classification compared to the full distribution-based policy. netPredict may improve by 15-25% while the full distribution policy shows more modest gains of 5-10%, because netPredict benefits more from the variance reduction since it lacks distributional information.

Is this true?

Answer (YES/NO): NO